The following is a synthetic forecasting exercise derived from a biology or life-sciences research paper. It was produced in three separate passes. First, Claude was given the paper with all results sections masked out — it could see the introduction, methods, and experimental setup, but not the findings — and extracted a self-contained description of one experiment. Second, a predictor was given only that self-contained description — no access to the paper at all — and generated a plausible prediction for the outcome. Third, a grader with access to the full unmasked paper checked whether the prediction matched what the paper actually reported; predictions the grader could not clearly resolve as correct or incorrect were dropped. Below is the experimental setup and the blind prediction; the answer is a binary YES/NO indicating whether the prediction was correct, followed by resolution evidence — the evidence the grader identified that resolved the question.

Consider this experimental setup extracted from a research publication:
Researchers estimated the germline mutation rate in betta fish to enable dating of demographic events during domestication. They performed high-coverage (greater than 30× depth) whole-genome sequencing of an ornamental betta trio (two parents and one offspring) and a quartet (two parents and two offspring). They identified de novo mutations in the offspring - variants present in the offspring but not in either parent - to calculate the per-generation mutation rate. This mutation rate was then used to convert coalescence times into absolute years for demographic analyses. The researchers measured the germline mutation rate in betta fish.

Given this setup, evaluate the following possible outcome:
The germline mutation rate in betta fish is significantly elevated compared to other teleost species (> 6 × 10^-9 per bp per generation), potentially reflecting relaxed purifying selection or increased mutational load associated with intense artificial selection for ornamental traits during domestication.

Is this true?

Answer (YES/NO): NO